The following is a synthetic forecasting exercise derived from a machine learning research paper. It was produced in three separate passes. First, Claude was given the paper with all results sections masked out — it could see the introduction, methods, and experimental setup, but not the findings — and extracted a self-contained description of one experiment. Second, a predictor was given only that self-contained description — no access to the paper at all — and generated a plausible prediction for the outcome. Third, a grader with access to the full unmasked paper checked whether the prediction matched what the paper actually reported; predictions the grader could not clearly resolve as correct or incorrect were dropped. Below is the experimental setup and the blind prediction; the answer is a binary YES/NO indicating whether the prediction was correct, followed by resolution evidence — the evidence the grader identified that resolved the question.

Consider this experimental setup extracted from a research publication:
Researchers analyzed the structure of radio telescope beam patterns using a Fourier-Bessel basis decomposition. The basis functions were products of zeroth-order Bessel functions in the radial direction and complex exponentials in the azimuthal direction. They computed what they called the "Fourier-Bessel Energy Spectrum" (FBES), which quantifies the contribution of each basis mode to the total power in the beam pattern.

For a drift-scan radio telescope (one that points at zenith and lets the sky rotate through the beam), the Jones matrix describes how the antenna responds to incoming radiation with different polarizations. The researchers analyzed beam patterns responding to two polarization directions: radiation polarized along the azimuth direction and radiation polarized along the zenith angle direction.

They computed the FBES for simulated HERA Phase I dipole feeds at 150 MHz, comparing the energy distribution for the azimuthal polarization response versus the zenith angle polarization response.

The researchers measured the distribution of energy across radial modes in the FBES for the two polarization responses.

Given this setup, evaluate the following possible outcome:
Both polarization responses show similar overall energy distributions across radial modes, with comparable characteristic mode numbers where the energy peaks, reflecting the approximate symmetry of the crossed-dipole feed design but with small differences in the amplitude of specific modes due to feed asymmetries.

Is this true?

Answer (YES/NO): NO